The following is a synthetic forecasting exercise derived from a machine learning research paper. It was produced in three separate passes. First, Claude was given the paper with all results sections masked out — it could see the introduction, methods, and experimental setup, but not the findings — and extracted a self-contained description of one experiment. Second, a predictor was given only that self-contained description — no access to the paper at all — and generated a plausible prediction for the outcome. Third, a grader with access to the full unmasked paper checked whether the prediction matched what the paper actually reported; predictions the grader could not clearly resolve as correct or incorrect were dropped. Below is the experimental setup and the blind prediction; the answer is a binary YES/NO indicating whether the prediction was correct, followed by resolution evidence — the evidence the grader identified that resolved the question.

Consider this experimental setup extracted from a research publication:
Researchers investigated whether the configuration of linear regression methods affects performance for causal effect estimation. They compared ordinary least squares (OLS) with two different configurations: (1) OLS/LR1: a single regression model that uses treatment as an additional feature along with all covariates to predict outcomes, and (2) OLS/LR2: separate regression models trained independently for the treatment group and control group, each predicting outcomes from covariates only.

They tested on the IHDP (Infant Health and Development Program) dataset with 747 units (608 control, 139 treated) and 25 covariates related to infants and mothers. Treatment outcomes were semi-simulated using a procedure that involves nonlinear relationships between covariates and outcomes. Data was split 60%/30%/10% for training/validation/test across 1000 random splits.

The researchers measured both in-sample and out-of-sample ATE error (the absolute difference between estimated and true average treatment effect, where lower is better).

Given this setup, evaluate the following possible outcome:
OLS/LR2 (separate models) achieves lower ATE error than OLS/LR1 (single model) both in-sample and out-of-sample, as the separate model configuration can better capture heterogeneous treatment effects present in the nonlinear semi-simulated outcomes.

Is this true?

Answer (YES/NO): YES